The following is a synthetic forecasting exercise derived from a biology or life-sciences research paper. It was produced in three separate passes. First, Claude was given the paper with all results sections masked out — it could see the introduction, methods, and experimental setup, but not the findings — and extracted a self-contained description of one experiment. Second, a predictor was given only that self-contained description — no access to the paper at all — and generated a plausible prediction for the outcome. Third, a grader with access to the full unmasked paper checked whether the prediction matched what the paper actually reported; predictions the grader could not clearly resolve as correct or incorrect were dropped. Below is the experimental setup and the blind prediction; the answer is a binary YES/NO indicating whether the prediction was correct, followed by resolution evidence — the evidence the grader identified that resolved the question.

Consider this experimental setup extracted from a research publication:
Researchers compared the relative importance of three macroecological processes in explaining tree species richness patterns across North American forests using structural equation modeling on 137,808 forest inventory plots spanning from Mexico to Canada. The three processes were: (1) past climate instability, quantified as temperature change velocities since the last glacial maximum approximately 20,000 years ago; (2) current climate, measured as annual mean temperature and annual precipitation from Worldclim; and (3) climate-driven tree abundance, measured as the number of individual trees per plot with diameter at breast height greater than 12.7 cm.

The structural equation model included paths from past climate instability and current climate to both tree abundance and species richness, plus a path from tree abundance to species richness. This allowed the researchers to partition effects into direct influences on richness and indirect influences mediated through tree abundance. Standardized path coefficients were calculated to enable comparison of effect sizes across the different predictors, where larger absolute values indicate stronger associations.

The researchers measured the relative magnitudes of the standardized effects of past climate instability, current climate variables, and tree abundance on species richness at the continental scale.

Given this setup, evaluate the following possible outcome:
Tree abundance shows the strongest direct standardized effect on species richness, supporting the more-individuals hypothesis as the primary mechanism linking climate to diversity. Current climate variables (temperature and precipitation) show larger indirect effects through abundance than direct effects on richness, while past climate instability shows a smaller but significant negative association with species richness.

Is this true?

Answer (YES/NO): NO